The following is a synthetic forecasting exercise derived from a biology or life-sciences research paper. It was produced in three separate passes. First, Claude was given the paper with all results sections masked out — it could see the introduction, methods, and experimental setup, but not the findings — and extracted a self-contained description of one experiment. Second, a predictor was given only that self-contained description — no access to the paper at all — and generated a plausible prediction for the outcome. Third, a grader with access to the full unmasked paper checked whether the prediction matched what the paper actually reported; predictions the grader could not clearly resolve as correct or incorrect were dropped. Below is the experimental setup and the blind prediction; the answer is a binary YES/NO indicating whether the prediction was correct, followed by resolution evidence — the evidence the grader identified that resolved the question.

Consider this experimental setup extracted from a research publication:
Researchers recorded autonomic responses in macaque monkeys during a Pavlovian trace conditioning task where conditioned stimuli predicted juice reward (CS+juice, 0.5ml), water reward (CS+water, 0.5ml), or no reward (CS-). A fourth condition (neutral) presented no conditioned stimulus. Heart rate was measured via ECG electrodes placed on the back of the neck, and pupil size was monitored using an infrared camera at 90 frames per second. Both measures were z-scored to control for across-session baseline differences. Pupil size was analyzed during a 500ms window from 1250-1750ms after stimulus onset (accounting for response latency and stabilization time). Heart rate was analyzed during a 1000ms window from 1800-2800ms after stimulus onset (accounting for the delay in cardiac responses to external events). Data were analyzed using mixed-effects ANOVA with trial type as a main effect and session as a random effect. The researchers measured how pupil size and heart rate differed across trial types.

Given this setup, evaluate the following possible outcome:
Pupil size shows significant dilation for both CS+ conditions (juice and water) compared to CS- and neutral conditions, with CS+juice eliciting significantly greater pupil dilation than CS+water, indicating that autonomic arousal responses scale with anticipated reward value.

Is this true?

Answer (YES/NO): NO